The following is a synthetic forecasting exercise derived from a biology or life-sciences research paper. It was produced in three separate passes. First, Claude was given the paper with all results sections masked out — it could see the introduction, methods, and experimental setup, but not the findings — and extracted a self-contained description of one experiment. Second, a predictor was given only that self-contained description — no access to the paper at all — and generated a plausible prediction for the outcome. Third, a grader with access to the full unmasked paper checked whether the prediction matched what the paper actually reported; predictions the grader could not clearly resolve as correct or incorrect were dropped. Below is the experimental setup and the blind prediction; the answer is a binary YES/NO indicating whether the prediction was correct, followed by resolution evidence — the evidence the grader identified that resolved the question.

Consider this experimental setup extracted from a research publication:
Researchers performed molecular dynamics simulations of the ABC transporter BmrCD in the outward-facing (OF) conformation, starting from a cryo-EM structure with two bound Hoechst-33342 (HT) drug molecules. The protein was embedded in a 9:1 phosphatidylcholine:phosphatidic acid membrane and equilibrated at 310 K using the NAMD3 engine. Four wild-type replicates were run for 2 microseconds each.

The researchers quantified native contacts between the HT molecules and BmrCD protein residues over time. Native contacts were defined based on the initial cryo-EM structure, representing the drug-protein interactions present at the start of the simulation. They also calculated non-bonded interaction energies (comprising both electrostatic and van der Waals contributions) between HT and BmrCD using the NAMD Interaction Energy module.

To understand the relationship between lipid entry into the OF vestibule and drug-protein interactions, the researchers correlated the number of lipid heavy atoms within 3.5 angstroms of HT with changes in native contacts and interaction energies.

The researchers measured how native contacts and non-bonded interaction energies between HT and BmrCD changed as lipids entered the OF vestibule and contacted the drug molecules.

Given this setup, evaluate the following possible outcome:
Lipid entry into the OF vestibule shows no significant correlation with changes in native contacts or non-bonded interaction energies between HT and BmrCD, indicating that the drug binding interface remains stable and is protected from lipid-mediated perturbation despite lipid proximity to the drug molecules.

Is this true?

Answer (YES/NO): NO